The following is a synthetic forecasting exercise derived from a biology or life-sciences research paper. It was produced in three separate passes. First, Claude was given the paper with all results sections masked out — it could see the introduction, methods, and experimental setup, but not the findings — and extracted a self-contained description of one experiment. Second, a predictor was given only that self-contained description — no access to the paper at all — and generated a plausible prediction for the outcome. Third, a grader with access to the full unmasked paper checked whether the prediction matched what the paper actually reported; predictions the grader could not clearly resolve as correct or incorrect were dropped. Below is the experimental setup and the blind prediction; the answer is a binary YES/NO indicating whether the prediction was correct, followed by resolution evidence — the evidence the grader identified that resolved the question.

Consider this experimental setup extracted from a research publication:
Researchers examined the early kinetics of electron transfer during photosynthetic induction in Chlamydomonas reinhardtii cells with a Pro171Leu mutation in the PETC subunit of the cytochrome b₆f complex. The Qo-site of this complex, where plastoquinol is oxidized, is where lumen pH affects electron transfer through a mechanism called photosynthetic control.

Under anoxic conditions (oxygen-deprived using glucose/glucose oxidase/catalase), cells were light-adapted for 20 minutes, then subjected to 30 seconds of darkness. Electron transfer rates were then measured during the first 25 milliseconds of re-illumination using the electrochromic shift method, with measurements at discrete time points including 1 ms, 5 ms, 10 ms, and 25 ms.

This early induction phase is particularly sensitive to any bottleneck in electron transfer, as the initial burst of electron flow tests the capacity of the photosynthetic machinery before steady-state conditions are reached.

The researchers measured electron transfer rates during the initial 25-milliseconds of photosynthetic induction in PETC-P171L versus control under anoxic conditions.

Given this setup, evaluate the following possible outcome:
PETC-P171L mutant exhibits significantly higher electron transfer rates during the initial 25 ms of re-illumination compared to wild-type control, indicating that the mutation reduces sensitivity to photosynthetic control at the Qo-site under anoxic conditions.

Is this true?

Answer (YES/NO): NO